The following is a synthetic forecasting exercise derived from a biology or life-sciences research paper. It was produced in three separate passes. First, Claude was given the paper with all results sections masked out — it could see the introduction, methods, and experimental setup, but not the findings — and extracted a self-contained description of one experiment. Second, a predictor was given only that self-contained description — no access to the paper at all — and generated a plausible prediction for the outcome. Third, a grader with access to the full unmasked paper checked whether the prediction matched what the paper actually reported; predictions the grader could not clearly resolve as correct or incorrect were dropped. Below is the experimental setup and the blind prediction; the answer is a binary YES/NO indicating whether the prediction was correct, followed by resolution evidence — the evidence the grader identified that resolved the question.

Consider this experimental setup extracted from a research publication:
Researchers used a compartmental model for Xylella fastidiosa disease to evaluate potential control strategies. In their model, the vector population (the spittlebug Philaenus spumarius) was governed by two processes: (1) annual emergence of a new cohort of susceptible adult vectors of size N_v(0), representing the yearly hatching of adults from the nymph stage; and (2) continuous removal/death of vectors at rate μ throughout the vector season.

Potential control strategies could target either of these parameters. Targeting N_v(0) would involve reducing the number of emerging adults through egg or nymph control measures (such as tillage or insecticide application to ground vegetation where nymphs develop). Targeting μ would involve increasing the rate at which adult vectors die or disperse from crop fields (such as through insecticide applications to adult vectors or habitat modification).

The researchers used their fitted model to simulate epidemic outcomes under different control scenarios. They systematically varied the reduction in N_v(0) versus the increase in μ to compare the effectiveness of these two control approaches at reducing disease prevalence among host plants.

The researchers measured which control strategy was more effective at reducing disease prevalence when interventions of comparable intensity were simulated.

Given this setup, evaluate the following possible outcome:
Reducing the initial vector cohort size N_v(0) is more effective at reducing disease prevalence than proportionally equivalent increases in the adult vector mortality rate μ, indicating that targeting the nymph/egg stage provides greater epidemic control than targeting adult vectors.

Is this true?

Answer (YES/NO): NO